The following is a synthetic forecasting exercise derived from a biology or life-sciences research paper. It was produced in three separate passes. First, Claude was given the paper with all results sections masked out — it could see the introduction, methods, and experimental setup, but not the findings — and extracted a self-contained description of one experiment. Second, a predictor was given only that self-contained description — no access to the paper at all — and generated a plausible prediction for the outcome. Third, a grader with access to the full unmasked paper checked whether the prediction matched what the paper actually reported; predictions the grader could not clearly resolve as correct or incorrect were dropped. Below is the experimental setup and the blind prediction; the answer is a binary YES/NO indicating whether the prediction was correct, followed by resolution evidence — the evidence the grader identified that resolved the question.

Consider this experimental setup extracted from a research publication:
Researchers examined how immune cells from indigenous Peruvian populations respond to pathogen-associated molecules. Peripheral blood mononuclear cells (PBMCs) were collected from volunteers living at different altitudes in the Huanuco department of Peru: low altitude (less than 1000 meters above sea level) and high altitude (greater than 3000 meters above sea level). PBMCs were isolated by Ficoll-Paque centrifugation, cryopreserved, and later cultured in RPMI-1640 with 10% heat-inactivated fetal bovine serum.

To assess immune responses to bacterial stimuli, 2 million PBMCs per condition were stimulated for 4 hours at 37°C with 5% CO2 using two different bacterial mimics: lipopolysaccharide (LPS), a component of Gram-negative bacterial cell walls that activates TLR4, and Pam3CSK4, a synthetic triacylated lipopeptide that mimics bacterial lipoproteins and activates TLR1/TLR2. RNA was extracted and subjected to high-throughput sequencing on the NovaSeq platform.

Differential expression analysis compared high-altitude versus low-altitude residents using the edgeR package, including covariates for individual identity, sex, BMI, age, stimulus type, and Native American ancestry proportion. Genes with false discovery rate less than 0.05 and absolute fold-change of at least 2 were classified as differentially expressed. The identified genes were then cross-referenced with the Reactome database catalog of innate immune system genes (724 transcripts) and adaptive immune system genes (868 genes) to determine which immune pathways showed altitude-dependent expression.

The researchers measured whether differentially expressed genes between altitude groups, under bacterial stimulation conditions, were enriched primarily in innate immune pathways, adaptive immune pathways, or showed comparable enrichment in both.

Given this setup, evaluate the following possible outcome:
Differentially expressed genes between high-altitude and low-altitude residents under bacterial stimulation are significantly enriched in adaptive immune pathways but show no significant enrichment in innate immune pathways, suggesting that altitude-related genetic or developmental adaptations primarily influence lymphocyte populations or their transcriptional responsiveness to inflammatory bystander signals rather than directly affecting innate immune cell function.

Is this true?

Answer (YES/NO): NO